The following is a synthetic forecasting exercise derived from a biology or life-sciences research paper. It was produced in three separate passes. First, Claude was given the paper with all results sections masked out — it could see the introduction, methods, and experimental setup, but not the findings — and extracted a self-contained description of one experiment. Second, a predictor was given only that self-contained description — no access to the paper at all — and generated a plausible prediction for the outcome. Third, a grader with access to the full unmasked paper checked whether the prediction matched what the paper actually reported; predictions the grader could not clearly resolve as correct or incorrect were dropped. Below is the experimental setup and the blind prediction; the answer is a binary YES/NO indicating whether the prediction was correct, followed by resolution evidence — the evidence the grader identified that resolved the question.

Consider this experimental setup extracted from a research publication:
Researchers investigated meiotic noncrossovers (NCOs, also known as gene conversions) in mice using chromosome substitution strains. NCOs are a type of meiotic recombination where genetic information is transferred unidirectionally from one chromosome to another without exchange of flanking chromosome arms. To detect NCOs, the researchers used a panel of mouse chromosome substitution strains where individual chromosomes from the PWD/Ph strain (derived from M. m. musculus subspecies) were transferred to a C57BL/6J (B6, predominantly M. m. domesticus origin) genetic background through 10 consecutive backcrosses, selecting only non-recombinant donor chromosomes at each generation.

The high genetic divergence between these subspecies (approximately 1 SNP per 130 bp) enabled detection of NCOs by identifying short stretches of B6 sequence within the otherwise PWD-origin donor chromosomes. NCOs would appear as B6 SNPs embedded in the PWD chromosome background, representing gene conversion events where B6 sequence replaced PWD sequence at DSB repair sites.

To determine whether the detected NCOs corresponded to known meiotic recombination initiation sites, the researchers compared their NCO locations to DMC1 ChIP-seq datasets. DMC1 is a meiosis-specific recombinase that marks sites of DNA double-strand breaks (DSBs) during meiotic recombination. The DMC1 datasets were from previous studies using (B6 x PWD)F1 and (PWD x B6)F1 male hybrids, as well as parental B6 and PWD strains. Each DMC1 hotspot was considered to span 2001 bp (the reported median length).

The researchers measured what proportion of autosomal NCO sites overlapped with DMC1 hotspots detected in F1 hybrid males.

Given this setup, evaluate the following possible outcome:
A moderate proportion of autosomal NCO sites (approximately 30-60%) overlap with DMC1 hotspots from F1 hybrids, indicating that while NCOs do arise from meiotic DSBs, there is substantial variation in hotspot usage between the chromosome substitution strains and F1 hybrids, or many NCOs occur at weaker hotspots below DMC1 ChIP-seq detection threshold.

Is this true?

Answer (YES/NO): NO